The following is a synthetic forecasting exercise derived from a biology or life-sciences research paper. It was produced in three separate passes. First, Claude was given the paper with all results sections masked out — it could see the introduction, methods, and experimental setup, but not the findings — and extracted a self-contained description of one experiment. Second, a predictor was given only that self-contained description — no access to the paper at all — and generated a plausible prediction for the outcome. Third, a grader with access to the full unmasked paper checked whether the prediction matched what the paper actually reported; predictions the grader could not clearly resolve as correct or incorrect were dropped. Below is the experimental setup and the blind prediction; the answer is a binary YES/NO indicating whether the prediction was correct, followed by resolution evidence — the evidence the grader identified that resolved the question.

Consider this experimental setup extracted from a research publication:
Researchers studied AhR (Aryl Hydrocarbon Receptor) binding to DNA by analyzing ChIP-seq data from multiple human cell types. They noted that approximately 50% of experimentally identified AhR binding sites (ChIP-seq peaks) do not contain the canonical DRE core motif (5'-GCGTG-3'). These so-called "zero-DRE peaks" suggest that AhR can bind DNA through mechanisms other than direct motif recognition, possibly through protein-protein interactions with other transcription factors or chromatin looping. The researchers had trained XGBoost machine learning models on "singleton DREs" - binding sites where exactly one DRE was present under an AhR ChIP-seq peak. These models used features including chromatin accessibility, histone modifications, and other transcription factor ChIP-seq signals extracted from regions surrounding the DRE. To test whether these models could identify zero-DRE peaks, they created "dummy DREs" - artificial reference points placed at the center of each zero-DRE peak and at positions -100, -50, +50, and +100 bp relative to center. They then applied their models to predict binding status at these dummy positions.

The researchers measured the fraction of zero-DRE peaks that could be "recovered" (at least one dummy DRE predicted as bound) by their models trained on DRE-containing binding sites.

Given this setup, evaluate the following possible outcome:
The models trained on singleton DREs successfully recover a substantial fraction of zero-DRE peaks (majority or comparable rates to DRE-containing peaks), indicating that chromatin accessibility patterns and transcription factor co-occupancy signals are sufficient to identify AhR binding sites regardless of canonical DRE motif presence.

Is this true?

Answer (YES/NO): YES